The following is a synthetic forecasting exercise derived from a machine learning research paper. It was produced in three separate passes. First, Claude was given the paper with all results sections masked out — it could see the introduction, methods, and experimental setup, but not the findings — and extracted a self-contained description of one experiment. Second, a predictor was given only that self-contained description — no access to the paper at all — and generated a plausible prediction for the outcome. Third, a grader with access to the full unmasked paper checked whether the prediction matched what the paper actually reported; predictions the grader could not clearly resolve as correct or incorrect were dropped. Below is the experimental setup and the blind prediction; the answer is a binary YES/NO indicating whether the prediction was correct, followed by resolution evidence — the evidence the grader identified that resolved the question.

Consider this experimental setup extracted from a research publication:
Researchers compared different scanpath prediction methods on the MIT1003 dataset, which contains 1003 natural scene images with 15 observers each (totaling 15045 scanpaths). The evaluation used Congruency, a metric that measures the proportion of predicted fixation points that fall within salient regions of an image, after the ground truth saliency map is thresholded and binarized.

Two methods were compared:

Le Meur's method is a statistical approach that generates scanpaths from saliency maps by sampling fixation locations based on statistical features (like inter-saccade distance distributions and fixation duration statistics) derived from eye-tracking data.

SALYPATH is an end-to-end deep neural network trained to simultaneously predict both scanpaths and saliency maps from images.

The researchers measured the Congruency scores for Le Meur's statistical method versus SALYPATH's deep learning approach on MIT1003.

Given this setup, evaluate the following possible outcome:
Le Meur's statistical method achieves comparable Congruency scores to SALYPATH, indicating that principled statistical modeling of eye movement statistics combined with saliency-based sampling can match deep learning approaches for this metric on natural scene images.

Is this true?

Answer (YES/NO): NO